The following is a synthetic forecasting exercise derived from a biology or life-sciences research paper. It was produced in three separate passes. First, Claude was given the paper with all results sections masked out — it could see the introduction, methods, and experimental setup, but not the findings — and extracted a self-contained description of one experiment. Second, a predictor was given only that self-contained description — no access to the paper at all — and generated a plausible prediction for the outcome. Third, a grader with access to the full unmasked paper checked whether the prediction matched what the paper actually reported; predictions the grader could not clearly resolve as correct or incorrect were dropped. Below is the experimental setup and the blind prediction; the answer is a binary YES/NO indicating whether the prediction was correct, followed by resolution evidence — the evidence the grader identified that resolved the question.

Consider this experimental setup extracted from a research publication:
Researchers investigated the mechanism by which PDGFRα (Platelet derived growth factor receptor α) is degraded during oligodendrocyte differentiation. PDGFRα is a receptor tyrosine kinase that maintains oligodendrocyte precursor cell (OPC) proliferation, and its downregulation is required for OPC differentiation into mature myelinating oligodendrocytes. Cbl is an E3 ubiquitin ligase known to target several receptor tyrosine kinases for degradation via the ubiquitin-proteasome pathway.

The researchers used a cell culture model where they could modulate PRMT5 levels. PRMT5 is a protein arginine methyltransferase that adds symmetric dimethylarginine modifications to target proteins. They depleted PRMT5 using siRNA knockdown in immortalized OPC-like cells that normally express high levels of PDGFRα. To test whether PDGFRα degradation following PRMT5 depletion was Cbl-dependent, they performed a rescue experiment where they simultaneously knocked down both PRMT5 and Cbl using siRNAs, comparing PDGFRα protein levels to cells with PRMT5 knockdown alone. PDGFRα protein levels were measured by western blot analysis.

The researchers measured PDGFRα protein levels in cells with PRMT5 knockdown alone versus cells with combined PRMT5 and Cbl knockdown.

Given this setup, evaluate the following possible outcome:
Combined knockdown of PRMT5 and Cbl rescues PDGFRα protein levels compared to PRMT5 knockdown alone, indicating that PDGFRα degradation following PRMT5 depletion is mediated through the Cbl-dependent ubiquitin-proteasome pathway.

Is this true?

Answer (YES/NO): YES